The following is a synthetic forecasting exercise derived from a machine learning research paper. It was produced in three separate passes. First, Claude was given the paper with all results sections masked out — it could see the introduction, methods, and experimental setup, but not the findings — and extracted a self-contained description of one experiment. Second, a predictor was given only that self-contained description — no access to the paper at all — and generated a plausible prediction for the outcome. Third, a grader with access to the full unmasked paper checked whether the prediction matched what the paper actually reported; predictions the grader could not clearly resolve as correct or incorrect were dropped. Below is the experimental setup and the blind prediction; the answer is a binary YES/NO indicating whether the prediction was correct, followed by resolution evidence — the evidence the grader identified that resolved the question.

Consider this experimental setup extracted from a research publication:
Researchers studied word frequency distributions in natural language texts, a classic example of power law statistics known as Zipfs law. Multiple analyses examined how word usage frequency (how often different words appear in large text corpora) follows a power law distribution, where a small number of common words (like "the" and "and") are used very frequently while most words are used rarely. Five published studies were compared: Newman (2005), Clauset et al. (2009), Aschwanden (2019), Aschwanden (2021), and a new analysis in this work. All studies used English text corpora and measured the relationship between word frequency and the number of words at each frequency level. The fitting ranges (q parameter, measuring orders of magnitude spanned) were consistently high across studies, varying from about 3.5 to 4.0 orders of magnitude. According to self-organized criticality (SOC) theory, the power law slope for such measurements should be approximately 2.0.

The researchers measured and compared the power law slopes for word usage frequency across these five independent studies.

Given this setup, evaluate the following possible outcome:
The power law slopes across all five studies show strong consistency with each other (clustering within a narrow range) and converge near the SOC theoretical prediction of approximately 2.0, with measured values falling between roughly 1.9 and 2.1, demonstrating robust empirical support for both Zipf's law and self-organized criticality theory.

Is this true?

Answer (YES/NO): NO